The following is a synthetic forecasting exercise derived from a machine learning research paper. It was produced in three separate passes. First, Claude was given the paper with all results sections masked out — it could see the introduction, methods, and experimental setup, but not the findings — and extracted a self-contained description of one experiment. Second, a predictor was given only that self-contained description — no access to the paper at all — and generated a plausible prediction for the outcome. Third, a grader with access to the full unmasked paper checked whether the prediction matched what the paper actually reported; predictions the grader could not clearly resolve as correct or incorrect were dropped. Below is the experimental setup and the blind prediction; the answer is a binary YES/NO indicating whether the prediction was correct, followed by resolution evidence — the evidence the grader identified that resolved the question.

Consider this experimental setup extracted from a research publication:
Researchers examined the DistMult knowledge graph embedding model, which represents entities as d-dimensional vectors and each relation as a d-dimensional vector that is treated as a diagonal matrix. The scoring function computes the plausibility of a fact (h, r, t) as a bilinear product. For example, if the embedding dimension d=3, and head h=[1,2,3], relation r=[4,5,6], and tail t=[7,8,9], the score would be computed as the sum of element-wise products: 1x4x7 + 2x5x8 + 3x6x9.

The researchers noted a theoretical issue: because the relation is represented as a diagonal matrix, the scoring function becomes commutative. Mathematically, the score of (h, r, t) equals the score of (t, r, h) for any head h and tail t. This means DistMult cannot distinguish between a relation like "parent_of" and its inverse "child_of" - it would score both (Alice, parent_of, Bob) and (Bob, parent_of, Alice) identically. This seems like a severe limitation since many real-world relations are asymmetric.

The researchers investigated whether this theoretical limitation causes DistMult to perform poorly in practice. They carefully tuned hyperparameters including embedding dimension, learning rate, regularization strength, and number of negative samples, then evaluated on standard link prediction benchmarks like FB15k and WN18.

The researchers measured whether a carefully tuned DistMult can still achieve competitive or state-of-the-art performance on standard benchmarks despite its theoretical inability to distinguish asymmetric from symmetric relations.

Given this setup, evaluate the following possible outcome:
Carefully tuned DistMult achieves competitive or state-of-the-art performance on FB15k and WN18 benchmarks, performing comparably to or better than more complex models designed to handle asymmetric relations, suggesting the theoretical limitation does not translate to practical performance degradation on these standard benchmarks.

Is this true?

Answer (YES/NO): YES